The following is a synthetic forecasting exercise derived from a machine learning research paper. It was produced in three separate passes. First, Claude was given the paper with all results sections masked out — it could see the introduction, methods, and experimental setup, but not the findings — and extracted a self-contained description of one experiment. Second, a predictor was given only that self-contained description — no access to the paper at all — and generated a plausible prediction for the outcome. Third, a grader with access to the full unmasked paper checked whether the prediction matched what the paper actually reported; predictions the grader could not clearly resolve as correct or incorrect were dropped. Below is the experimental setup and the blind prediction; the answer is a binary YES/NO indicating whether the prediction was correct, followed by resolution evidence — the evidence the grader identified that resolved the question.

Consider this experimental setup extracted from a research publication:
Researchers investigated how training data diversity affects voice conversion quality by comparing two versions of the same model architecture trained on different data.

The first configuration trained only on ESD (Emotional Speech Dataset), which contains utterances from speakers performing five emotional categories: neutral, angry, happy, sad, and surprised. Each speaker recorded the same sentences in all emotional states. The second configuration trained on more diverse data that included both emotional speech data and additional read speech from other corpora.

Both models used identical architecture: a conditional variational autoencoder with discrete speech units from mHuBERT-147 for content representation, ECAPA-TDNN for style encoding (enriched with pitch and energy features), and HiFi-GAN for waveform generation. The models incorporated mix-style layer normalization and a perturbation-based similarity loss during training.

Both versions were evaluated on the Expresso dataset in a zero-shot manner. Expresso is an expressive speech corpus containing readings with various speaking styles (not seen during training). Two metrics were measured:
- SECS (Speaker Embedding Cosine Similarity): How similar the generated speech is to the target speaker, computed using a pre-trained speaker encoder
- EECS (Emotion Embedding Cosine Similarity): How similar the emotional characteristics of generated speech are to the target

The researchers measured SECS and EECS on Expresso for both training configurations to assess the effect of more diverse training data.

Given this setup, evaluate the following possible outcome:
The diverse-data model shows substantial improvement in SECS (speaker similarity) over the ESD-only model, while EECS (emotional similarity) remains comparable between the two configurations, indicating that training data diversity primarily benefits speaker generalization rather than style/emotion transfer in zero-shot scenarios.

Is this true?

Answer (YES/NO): NO